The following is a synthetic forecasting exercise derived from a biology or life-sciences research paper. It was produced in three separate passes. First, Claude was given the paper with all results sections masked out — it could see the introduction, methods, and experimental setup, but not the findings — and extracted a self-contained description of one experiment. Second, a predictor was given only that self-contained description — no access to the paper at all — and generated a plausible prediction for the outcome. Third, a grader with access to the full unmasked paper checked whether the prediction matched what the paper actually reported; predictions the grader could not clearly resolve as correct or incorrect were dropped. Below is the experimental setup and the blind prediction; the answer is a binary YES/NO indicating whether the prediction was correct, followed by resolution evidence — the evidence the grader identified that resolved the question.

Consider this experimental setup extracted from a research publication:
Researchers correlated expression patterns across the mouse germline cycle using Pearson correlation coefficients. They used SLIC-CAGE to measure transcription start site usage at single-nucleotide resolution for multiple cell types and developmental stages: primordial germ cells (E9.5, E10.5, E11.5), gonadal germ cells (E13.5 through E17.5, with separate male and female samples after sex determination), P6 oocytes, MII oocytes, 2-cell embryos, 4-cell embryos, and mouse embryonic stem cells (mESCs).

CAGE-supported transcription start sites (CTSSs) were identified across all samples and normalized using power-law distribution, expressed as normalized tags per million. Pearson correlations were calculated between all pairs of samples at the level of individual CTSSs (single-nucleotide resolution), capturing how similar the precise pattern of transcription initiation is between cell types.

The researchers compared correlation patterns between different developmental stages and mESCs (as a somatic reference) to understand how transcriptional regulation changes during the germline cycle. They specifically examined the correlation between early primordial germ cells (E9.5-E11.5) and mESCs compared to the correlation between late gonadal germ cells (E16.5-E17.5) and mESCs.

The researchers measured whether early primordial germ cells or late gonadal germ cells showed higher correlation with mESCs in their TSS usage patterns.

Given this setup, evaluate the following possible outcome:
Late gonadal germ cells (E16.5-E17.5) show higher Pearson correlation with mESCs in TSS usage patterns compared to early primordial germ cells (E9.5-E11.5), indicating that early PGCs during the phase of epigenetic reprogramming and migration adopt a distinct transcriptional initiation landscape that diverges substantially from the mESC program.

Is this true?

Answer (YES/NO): NO